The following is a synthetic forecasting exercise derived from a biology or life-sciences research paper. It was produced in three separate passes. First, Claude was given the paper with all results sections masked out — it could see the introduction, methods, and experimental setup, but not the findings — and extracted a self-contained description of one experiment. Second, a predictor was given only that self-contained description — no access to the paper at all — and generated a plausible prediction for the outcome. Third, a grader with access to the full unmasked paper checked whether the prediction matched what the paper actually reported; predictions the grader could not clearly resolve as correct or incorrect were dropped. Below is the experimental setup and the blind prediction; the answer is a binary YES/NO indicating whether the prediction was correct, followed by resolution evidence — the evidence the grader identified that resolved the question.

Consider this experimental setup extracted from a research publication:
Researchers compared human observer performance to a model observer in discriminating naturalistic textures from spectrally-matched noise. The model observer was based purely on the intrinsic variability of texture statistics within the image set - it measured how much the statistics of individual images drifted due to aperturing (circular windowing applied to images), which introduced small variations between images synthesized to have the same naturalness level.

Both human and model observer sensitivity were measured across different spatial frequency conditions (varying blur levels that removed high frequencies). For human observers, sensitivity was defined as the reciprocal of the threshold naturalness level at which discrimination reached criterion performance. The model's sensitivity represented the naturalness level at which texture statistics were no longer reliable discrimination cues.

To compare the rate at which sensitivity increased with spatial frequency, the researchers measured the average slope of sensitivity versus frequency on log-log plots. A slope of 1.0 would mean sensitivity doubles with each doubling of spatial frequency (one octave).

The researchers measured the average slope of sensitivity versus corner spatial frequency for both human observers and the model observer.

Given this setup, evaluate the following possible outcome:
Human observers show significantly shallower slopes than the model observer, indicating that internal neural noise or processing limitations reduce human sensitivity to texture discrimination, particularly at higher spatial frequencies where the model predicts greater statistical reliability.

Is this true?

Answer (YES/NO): NO